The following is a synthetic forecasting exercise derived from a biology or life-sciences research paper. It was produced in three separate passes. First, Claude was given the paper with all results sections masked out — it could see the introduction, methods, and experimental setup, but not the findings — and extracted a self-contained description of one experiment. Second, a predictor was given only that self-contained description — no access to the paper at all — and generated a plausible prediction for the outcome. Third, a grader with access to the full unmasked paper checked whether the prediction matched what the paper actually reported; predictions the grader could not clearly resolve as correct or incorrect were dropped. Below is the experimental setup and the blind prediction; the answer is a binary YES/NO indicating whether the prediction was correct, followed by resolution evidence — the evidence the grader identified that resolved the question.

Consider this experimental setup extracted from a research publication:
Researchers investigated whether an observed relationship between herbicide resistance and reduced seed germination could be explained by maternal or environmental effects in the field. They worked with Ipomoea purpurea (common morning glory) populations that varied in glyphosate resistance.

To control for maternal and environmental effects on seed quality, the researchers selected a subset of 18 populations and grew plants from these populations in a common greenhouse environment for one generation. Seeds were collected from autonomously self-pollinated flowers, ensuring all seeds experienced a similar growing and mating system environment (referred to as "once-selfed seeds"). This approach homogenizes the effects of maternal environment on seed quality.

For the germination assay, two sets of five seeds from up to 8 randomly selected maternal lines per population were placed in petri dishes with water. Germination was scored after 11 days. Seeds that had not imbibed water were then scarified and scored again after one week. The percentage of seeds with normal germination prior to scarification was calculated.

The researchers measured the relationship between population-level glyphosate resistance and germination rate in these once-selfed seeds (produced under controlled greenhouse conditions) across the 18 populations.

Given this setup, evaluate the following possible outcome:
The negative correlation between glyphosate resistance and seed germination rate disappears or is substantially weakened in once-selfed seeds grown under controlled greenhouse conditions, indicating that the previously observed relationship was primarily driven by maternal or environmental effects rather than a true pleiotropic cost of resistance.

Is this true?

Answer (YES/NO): NO